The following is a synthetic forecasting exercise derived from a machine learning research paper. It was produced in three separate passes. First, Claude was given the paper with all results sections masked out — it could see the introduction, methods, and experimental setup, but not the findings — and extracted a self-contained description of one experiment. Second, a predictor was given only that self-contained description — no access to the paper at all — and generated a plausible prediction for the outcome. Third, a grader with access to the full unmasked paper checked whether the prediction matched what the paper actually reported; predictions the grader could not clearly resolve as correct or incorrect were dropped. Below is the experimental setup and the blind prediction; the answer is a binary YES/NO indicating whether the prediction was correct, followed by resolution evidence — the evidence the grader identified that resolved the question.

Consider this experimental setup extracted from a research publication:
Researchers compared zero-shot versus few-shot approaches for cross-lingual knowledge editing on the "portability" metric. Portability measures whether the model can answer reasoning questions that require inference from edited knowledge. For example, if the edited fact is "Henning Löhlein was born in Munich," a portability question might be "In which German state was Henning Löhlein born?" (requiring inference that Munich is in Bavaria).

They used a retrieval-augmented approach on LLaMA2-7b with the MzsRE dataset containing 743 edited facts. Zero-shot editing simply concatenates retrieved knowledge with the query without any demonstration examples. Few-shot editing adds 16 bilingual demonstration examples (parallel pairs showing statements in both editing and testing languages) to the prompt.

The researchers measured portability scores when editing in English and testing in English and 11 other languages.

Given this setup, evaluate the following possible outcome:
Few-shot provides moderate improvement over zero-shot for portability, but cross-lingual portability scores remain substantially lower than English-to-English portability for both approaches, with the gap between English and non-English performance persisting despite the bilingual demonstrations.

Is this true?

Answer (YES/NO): NO